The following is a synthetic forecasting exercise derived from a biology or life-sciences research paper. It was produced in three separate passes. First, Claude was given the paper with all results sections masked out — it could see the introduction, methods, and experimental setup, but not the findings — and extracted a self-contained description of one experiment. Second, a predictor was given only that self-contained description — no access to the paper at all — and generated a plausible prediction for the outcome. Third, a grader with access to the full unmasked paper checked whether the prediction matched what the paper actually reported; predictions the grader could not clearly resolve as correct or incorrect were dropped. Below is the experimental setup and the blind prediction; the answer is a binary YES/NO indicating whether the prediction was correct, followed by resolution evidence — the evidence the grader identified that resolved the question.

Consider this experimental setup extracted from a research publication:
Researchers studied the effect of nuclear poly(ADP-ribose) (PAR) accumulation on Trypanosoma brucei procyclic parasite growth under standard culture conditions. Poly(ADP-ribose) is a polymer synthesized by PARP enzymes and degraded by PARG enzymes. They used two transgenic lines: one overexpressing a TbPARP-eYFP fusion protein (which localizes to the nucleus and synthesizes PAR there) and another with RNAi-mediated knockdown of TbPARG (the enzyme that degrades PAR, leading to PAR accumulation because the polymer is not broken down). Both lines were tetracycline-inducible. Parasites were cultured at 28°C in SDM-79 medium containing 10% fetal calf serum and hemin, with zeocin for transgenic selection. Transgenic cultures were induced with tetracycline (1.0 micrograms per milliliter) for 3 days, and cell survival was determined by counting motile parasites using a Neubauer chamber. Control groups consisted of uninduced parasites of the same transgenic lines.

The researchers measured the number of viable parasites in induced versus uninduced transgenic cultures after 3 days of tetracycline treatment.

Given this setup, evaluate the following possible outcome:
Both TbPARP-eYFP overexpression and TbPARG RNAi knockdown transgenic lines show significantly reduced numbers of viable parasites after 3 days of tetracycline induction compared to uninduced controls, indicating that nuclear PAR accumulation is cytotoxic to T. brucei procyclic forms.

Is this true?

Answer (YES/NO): NO